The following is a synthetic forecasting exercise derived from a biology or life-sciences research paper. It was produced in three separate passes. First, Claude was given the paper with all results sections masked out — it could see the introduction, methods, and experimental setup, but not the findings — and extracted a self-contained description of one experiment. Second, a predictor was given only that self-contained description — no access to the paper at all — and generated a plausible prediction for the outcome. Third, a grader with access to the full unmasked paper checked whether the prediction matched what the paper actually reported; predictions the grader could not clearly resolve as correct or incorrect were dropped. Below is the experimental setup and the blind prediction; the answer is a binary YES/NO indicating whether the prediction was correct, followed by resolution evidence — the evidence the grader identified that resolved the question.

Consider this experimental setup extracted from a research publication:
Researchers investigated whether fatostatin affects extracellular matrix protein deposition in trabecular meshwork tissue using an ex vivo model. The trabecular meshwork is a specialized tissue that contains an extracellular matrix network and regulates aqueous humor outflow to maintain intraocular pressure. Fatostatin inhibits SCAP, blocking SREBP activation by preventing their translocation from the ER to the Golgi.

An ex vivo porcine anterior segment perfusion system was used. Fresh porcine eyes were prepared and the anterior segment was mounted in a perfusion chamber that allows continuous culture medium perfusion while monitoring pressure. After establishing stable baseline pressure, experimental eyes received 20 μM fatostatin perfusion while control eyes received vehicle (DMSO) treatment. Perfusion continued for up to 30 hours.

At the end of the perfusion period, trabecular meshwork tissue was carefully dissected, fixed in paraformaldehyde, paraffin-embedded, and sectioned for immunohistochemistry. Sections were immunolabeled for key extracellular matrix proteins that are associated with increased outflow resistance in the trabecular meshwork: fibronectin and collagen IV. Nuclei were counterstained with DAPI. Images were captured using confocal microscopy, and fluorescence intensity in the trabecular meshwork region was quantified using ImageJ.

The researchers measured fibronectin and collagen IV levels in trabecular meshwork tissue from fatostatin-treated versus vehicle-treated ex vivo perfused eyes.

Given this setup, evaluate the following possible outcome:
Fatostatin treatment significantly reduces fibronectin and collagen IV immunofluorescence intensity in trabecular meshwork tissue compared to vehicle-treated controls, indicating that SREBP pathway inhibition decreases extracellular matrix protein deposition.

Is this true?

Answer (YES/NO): NO